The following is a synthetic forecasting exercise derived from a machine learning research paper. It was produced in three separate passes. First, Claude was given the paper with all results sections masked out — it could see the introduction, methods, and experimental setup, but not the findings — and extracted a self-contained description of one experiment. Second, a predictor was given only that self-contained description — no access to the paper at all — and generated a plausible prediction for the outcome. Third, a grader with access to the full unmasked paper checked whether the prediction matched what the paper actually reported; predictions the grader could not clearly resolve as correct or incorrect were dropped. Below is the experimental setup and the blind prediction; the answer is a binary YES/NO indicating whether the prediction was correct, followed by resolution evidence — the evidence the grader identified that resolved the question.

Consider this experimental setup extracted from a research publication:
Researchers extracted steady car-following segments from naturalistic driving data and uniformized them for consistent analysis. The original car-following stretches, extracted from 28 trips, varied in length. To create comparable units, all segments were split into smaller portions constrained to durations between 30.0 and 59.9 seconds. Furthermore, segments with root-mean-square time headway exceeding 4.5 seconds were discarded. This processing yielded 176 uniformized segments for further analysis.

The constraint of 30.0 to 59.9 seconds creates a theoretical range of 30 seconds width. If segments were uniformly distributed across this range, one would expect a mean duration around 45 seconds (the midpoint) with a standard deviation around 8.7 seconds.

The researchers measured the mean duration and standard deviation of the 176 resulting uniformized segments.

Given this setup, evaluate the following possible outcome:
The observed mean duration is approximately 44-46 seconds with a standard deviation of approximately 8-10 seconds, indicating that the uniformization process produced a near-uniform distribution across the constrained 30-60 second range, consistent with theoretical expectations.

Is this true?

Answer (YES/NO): NO